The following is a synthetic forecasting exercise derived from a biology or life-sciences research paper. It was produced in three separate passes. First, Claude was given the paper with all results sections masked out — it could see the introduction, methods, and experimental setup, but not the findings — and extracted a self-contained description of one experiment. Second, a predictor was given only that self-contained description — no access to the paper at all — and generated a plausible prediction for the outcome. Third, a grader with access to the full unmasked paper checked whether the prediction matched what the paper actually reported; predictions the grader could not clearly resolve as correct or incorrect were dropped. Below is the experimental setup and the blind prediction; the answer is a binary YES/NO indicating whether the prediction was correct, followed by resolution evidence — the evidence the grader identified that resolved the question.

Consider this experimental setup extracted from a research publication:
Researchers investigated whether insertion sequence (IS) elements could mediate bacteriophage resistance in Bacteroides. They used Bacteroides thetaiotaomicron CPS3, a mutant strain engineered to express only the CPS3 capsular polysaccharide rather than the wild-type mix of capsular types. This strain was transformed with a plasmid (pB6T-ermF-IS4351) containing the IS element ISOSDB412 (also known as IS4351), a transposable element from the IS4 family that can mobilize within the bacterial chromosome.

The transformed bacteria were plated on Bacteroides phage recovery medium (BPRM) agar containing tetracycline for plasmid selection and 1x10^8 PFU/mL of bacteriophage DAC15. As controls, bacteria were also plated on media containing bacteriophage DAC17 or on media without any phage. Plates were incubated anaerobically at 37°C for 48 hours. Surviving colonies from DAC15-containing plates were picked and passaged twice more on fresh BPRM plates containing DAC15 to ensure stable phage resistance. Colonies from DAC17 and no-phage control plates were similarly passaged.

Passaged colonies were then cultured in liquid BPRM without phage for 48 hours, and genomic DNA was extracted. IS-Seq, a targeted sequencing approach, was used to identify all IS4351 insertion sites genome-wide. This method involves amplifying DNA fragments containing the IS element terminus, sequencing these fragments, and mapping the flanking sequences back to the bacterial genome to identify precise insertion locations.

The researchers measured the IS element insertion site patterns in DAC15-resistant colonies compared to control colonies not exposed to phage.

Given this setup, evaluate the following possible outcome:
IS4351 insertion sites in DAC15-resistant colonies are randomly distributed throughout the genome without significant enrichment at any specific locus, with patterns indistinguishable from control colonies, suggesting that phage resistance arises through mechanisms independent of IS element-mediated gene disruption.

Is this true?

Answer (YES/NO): NO